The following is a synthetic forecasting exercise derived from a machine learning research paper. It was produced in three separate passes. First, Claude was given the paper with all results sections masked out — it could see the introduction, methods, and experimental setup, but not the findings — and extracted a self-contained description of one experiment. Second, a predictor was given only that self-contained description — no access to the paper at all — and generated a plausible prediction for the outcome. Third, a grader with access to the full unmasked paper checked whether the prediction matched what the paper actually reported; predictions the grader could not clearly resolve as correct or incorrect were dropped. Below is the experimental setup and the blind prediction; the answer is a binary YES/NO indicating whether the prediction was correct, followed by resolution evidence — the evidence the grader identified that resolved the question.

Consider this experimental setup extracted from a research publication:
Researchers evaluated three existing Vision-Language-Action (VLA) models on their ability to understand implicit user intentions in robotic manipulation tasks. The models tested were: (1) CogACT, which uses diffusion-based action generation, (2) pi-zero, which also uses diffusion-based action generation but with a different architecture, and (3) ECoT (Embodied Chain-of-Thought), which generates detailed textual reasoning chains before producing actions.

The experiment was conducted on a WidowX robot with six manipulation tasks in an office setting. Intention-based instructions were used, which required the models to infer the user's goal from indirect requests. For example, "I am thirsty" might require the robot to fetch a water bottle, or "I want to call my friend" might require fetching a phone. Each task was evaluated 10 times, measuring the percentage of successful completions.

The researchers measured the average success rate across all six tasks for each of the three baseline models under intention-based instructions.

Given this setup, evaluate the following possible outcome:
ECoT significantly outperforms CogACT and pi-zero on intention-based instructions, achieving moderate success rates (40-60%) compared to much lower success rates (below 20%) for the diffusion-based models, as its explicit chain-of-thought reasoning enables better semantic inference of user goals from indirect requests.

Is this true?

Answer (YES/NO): NO